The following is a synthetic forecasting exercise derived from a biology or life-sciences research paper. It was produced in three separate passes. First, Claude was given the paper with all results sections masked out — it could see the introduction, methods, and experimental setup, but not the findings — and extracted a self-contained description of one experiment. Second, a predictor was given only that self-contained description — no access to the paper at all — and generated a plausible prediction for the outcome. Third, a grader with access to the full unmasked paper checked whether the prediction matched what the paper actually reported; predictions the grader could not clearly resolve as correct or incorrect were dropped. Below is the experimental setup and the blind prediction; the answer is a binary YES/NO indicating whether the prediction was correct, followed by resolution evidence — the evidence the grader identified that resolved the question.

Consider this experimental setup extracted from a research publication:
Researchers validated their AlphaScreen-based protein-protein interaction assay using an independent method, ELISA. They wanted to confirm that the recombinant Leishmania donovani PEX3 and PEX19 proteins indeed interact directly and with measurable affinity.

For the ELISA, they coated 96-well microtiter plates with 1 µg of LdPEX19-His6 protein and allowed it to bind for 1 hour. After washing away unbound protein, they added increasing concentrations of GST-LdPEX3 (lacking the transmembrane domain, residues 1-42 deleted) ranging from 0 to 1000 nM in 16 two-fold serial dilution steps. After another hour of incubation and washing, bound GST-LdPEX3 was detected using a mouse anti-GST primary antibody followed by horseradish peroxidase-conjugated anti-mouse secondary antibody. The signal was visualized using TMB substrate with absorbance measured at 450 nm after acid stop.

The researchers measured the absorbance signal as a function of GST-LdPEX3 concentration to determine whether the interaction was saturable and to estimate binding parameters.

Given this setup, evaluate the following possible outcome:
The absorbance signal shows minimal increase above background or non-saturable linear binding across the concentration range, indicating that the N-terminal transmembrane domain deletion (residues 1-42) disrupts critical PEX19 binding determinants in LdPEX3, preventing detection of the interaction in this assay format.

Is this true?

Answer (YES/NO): NO